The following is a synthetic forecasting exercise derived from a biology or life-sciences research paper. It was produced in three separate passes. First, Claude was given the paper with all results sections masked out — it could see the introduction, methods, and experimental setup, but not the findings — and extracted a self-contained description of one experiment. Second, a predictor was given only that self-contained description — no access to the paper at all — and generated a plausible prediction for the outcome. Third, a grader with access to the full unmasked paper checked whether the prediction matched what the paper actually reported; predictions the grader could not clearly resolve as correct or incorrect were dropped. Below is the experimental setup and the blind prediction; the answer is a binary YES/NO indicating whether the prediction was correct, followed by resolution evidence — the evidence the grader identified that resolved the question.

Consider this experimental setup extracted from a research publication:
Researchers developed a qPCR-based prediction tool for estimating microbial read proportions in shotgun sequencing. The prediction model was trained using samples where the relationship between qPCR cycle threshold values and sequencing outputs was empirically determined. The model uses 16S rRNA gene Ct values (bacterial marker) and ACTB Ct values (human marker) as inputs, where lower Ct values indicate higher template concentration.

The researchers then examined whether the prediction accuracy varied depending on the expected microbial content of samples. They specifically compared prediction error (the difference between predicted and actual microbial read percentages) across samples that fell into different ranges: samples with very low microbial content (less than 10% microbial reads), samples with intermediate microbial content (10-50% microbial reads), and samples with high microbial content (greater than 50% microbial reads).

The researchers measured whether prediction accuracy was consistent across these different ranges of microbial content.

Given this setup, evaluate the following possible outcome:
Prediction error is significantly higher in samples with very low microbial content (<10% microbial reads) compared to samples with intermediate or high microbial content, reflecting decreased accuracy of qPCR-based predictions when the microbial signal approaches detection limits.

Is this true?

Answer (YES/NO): NO